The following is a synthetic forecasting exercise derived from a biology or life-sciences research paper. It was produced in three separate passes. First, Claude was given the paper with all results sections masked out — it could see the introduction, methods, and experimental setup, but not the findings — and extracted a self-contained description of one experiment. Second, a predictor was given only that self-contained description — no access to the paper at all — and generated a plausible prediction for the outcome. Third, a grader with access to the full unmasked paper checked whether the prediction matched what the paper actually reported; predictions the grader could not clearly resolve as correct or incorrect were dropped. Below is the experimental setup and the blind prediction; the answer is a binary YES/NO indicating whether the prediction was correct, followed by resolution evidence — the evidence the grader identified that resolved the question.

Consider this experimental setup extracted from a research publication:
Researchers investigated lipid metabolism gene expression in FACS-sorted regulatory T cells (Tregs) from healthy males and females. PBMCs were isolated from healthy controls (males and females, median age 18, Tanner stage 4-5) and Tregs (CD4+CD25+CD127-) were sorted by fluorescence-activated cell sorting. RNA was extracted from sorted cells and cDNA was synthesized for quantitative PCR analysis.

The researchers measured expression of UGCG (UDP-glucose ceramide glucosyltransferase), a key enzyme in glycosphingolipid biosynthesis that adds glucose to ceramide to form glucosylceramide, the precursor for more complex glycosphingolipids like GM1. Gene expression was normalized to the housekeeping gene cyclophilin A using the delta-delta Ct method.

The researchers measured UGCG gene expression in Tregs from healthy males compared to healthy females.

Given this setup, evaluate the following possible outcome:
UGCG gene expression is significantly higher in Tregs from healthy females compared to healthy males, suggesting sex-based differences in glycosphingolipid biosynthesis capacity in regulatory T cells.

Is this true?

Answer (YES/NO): NO